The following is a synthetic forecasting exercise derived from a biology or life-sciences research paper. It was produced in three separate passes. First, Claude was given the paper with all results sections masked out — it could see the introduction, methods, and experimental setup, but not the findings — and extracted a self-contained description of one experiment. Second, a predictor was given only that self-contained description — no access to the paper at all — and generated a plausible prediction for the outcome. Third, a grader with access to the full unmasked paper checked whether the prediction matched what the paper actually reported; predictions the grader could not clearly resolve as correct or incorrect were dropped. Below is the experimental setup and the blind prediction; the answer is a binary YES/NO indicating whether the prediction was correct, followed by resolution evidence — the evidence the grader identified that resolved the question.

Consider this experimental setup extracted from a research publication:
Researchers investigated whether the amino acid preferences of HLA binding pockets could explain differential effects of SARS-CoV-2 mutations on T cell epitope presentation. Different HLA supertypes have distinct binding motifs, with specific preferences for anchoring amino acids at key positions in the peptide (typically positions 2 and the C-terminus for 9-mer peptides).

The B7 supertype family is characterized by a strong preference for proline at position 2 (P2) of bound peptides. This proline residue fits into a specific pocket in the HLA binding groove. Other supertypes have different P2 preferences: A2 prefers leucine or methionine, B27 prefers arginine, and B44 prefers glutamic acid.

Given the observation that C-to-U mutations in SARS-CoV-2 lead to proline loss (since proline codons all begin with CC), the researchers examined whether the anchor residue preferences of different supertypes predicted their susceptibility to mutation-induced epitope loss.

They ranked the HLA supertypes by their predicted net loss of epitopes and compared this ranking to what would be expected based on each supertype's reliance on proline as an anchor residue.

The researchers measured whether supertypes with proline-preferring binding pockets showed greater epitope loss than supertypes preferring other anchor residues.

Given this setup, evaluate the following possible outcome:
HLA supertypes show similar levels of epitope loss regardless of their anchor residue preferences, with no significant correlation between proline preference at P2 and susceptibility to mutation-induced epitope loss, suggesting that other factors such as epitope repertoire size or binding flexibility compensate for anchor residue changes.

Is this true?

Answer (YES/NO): NO